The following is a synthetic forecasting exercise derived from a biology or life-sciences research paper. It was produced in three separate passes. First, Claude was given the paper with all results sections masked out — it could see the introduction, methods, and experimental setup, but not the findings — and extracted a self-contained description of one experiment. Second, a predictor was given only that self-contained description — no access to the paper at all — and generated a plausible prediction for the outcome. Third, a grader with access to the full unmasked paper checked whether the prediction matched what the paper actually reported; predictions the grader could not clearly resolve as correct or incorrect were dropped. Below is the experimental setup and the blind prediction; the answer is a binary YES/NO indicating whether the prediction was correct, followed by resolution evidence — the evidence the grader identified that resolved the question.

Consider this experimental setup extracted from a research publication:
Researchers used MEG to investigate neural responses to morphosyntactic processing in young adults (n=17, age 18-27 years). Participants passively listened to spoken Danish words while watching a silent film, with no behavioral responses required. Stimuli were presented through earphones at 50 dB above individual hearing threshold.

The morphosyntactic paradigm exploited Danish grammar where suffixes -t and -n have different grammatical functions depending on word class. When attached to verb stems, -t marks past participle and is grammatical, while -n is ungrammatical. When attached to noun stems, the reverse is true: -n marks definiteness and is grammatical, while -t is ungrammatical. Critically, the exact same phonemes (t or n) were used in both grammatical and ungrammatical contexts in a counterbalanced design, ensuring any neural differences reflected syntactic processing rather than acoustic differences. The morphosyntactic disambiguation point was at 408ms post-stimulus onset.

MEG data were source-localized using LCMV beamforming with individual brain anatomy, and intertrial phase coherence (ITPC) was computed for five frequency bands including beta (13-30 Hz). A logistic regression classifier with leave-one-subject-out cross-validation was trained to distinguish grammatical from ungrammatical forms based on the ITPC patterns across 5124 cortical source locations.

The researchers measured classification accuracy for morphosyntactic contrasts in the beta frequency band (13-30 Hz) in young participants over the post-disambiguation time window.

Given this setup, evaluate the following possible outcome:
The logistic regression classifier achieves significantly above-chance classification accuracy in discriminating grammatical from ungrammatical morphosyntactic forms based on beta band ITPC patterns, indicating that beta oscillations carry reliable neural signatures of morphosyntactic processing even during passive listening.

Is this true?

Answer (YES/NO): NO